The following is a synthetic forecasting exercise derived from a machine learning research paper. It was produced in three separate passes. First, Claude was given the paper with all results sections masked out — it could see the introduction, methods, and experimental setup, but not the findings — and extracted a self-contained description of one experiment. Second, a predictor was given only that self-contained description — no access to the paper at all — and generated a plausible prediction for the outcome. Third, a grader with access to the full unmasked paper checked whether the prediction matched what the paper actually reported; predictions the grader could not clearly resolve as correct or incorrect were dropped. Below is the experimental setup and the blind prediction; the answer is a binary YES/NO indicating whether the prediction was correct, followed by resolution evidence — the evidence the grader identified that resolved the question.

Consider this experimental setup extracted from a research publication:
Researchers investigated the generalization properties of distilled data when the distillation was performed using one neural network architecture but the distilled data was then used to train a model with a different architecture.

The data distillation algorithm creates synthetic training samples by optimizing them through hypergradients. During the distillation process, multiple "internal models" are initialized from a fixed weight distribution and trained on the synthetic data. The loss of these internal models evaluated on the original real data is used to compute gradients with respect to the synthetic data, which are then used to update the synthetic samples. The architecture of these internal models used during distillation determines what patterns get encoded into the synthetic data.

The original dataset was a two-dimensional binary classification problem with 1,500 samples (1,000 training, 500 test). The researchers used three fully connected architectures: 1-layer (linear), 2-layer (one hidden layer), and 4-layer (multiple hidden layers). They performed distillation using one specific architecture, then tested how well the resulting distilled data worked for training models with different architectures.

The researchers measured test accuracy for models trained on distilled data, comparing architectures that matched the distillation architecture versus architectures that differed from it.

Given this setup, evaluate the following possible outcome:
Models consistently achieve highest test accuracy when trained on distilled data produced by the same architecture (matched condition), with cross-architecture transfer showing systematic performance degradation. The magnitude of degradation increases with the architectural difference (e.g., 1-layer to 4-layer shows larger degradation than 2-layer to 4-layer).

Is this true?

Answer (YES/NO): YES